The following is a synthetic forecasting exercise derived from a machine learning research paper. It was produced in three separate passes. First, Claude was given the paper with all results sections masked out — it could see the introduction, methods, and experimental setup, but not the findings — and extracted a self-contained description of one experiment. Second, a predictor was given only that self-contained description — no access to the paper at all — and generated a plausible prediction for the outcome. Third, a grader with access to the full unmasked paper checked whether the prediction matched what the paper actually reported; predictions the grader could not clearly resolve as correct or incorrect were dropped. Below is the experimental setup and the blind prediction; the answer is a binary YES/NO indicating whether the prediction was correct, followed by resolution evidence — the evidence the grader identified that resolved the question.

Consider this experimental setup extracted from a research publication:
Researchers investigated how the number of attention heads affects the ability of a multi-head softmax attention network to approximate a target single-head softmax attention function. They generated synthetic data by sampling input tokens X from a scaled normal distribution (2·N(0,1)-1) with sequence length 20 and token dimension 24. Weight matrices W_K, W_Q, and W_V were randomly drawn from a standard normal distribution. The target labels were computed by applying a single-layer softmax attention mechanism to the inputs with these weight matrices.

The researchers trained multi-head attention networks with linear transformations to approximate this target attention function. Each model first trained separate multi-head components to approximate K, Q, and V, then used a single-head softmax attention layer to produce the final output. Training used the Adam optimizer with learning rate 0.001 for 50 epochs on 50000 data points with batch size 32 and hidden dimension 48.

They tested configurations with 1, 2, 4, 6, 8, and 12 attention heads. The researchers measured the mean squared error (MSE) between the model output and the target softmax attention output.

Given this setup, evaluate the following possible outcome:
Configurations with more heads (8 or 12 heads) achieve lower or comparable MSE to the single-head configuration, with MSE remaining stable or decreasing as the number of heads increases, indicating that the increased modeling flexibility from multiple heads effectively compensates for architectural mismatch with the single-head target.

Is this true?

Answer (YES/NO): YES